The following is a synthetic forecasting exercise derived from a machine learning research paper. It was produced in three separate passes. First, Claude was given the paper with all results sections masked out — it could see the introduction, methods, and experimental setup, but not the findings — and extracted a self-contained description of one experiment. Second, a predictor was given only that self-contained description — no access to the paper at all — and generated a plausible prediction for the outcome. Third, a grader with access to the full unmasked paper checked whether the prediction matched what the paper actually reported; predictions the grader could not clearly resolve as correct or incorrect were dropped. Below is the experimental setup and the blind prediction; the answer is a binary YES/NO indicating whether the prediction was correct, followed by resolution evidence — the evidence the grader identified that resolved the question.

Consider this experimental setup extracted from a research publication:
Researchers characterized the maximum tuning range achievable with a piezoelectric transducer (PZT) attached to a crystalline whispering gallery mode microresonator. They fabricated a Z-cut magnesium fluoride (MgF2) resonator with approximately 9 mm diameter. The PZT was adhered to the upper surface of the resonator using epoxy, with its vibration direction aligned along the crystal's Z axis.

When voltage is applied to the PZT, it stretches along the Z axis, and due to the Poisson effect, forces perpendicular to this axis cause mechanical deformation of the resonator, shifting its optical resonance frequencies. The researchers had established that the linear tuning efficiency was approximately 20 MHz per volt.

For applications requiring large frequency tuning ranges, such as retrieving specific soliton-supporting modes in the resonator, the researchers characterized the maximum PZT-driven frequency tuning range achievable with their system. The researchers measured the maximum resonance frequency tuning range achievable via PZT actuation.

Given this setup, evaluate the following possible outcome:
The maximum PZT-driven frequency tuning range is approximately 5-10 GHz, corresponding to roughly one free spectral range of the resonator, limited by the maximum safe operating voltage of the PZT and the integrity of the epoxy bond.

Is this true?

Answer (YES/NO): NO